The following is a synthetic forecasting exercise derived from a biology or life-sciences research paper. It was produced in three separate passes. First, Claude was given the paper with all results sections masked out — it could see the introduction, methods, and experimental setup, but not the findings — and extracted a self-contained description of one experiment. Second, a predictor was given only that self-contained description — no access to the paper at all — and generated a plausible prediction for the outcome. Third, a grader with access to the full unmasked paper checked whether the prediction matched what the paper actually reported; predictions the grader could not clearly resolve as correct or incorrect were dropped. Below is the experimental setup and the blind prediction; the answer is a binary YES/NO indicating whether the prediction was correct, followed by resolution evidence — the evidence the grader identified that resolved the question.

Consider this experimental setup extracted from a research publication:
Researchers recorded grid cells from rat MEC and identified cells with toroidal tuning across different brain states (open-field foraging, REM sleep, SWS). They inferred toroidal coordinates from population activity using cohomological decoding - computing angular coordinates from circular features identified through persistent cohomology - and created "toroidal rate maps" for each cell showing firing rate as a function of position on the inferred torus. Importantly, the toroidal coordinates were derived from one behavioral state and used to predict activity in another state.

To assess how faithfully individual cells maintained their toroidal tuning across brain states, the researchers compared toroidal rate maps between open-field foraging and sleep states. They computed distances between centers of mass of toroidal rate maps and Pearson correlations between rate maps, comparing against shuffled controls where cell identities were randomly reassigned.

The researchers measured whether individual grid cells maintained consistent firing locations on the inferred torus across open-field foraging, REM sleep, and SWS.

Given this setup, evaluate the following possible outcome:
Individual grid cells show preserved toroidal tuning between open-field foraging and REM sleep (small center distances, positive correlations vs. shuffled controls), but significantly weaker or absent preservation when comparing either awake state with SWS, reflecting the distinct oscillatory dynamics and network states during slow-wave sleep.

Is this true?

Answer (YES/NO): NO